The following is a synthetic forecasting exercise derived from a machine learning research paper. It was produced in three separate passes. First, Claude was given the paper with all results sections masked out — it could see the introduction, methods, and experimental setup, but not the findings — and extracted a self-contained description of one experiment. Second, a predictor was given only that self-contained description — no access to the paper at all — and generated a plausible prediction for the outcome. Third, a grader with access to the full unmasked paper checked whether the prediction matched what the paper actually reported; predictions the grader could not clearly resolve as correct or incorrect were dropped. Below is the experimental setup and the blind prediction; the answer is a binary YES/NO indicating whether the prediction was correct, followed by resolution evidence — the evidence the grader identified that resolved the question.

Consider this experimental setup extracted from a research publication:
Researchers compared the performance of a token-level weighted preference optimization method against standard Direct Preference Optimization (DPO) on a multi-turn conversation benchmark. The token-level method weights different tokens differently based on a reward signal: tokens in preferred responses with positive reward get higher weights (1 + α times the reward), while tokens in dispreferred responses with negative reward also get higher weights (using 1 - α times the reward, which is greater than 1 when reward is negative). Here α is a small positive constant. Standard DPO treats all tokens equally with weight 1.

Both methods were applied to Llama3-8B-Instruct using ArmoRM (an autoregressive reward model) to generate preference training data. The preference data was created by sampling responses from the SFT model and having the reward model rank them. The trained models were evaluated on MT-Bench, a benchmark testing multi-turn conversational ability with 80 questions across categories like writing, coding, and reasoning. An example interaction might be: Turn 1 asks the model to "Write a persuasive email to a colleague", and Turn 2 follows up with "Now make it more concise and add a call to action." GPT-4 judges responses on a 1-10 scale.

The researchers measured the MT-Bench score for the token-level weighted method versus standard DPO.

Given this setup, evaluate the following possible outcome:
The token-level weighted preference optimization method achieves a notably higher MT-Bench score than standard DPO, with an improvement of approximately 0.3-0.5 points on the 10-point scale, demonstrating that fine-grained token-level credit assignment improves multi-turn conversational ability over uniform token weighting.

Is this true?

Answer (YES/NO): NO